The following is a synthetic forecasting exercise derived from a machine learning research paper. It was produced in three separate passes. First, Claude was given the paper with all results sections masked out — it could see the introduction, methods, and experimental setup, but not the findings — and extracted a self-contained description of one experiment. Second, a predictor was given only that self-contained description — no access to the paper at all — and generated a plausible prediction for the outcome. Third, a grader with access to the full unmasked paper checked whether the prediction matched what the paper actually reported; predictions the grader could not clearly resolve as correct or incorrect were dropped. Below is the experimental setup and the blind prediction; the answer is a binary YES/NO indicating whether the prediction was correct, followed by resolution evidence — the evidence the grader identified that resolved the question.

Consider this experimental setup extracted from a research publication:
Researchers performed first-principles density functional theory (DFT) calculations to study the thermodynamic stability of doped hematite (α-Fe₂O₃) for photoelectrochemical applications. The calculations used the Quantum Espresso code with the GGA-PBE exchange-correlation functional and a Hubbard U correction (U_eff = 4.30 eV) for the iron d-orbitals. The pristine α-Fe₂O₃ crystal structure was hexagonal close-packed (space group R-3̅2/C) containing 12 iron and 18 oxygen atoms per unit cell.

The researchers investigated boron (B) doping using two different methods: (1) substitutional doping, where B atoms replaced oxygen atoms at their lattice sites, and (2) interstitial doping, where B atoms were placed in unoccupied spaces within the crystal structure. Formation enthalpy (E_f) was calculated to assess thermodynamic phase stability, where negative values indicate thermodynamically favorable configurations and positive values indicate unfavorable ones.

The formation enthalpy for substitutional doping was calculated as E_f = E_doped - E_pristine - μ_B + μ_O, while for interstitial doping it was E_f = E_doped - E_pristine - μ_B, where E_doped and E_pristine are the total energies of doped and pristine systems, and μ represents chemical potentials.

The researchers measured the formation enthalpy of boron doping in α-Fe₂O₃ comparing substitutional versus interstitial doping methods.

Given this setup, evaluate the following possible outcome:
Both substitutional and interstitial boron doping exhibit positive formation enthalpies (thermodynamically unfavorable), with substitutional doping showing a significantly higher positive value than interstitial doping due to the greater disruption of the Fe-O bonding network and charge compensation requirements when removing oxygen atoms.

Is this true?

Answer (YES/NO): NO